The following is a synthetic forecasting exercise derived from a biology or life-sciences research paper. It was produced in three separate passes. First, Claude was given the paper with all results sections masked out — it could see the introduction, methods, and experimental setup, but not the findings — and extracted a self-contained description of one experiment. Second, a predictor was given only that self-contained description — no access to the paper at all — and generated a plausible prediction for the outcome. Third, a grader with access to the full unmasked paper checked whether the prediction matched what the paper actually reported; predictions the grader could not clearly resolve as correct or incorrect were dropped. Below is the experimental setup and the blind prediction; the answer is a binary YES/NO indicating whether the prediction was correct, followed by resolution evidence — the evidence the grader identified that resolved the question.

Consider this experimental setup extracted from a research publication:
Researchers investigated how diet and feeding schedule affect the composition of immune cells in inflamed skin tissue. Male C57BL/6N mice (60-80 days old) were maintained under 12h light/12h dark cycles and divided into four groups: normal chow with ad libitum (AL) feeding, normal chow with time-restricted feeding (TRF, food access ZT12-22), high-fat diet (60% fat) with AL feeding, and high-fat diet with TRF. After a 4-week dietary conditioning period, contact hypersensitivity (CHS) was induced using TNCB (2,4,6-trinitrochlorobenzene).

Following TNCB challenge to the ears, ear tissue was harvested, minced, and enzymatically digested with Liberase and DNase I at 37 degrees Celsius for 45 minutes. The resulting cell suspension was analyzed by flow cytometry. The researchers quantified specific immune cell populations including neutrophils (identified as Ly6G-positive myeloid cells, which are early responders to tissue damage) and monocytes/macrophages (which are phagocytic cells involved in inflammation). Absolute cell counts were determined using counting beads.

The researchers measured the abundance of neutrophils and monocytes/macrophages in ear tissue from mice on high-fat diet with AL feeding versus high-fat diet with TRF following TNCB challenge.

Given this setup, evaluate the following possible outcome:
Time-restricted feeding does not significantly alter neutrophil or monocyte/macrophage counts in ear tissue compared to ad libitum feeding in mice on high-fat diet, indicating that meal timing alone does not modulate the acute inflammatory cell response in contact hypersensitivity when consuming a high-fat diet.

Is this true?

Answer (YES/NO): NO